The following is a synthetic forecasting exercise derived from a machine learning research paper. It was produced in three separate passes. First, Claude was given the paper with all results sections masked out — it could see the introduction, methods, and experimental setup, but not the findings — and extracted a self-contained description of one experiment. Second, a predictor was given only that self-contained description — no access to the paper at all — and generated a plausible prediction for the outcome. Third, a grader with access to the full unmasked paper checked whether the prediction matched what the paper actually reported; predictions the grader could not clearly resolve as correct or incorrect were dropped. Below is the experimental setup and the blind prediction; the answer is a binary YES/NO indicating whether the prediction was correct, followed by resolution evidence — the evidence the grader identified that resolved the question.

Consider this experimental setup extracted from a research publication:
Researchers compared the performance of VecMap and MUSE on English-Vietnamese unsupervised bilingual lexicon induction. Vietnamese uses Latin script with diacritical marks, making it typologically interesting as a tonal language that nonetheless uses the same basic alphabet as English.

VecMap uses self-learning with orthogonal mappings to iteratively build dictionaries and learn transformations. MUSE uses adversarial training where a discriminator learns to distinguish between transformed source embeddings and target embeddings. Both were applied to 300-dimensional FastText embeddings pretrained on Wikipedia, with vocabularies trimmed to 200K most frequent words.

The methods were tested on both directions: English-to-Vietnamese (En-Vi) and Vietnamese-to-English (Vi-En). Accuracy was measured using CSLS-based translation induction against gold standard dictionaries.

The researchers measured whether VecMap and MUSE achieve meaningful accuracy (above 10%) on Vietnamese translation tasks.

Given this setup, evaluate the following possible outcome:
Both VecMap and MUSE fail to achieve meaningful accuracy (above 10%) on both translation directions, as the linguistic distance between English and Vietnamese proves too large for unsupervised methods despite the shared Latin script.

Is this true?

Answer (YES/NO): YES